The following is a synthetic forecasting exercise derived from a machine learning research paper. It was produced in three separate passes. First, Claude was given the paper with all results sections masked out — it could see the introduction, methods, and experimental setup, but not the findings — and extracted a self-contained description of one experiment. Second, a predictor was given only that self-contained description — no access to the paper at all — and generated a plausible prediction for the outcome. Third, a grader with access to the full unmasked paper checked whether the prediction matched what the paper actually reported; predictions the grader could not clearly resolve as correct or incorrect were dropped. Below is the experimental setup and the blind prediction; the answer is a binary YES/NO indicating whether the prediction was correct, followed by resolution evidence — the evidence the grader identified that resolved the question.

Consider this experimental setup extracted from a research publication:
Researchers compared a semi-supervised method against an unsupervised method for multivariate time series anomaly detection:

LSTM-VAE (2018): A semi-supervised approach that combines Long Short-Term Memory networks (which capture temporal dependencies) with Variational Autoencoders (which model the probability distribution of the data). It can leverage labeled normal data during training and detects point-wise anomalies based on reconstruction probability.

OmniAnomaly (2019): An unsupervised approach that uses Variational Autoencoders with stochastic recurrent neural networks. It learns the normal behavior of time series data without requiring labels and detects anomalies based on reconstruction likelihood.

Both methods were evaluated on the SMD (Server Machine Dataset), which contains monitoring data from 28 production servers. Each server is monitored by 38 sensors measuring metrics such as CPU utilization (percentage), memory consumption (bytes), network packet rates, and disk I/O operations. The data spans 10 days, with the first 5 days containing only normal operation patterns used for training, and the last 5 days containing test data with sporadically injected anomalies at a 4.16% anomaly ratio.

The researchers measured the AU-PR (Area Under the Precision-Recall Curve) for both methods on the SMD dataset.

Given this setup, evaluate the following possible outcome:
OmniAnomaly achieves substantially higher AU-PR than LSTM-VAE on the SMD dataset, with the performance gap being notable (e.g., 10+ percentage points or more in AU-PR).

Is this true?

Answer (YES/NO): NO